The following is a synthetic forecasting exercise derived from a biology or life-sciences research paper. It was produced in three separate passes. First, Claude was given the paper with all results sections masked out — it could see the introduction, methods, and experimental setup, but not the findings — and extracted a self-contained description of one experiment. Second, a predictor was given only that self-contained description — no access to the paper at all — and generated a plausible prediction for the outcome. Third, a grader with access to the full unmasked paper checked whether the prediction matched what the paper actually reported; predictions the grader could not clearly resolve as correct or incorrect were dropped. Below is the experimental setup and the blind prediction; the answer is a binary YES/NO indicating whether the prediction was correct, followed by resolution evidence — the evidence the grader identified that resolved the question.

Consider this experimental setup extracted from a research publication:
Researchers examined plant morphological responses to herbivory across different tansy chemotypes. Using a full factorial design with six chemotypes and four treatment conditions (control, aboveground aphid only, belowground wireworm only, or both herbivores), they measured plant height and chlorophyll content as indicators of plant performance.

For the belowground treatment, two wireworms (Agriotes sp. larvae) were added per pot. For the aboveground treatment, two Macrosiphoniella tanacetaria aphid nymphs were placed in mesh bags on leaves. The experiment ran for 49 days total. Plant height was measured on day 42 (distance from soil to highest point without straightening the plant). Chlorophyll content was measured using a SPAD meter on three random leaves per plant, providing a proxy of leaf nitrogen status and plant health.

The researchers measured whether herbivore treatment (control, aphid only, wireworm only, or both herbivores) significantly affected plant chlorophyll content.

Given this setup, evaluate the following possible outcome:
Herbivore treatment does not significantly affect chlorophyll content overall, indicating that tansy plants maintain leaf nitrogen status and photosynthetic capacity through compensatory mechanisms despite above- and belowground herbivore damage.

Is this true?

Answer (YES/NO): NO